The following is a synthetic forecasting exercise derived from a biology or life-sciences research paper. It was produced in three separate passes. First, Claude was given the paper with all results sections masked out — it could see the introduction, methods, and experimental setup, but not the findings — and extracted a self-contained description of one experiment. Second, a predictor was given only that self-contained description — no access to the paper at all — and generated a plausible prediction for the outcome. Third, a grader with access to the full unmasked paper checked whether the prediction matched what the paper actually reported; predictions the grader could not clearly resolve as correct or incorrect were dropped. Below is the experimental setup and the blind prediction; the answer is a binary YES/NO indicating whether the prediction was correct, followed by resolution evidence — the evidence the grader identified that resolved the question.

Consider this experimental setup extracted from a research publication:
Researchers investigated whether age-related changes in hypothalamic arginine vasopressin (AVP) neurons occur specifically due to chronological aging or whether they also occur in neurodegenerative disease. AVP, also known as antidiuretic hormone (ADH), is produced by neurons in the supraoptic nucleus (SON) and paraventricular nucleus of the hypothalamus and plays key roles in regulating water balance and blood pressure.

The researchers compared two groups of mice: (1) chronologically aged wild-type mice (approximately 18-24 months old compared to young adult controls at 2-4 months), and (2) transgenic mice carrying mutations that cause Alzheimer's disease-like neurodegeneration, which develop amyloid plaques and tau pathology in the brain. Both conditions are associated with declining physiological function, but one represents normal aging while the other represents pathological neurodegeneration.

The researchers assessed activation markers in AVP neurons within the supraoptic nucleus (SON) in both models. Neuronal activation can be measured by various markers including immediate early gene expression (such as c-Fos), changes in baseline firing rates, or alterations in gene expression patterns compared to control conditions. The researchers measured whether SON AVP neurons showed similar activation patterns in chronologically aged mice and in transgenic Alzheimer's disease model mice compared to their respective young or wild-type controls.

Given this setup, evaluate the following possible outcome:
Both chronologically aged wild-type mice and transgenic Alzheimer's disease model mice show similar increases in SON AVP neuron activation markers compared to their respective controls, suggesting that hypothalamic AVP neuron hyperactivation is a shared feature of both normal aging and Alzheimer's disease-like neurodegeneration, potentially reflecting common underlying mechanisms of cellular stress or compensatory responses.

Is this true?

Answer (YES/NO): NO